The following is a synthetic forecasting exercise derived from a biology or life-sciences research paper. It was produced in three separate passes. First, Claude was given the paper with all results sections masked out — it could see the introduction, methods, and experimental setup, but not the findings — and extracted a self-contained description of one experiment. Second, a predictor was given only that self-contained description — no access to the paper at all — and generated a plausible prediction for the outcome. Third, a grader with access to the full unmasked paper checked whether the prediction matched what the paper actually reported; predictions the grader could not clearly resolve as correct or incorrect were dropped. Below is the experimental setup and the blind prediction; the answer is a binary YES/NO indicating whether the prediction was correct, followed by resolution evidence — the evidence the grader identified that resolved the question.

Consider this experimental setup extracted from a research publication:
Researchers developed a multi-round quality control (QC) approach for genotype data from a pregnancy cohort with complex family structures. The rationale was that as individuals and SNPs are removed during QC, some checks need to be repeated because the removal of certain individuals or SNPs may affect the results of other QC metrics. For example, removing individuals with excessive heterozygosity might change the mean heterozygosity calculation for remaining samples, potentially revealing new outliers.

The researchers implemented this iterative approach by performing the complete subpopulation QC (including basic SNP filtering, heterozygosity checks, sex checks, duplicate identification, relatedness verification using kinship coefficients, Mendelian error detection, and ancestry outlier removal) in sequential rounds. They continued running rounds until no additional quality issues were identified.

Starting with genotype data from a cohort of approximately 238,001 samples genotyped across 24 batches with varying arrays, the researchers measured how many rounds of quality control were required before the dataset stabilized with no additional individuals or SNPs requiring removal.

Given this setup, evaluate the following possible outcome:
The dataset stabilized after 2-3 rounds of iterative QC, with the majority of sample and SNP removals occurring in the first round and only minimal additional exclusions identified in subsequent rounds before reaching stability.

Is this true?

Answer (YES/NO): YES